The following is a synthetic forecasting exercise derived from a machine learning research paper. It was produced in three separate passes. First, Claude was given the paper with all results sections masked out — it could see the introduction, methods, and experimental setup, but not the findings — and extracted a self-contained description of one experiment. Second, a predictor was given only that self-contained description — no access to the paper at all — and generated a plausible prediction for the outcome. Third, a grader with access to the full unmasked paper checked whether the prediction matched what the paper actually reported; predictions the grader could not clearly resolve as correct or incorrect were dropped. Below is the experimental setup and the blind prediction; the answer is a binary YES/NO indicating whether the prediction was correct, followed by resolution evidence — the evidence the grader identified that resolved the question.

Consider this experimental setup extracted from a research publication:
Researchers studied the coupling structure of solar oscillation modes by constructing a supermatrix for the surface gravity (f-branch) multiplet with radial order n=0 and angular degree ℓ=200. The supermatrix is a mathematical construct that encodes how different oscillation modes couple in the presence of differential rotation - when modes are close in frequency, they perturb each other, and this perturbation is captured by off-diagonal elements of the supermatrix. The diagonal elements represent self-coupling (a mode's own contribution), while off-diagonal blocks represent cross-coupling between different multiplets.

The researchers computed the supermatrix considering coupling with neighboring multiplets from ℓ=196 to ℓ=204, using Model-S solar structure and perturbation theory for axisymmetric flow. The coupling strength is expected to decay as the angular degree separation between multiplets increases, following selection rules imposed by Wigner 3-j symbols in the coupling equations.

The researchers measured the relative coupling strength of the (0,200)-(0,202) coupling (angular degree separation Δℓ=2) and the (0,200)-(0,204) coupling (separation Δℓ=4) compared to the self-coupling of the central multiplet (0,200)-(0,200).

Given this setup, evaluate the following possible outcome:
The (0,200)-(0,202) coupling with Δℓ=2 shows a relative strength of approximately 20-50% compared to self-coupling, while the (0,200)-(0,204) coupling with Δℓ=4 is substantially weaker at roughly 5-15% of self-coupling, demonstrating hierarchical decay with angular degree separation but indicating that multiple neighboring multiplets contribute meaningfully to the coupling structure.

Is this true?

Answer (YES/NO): NO